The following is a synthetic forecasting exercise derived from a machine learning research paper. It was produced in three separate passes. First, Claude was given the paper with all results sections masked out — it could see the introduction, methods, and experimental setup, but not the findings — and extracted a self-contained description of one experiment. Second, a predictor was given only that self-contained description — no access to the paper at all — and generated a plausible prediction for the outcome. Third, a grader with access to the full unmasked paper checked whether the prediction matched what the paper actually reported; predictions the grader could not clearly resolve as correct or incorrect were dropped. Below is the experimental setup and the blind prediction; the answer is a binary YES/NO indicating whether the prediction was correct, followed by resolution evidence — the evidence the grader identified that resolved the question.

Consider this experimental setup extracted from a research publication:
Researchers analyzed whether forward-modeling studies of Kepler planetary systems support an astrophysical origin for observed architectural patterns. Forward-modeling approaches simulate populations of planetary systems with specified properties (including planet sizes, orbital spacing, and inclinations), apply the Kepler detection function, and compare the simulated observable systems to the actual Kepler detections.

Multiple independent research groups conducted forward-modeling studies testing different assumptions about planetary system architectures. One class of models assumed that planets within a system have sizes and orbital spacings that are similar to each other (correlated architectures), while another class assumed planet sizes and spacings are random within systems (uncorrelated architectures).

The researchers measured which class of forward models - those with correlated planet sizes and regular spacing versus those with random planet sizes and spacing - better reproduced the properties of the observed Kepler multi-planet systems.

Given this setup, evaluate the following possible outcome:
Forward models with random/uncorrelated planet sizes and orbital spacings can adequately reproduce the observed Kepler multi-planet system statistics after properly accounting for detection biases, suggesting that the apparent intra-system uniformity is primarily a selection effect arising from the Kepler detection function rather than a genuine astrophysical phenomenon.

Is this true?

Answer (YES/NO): NO